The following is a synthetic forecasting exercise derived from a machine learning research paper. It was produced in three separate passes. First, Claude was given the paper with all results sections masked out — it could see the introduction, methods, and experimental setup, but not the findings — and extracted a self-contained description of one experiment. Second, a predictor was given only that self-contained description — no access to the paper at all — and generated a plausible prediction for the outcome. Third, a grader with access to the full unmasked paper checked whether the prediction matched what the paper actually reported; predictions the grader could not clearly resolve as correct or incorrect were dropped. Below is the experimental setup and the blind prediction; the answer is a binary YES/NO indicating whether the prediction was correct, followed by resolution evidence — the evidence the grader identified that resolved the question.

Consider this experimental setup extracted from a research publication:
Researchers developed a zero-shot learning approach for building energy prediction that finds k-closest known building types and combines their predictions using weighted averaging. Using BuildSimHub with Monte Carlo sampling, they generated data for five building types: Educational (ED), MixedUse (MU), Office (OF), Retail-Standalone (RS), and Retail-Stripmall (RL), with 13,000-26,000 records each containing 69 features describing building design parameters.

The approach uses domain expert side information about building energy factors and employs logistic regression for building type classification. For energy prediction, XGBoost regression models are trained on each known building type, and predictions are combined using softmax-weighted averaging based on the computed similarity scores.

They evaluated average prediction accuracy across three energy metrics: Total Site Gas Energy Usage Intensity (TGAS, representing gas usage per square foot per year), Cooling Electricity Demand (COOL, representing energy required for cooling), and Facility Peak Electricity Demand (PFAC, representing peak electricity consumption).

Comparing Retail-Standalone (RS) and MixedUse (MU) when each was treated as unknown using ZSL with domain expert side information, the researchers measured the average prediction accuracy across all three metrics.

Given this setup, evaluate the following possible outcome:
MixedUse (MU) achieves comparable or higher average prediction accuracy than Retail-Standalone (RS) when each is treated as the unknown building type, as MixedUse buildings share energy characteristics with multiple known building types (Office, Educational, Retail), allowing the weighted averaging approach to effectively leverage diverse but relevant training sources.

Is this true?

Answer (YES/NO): NO